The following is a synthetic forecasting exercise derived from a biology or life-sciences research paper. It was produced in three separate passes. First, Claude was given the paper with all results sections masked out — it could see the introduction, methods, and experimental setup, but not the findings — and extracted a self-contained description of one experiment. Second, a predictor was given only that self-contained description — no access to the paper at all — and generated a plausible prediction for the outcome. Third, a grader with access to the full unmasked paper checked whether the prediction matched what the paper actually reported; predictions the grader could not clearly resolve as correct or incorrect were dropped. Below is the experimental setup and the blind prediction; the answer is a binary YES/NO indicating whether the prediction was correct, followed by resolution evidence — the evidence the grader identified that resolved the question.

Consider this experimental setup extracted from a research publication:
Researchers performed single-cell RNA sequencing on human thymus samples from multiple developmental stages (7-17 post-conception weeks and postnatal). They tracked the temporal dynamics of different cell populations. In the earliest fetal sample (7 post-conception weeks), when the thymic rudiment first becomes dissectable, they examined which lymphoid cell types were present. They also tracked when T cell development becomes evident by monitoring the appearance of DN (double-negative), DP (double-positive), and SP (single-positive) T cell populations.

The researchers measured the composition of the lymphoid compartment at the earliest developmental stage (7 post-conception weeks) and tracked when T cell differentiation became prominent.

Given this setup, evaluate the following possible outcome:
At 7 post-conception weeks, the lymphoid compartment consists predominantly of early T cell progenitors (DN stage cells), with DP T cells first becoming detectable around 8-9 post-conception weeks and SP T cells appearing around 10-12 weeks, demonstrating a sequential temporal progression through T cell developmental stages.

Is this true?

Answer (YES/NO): NO